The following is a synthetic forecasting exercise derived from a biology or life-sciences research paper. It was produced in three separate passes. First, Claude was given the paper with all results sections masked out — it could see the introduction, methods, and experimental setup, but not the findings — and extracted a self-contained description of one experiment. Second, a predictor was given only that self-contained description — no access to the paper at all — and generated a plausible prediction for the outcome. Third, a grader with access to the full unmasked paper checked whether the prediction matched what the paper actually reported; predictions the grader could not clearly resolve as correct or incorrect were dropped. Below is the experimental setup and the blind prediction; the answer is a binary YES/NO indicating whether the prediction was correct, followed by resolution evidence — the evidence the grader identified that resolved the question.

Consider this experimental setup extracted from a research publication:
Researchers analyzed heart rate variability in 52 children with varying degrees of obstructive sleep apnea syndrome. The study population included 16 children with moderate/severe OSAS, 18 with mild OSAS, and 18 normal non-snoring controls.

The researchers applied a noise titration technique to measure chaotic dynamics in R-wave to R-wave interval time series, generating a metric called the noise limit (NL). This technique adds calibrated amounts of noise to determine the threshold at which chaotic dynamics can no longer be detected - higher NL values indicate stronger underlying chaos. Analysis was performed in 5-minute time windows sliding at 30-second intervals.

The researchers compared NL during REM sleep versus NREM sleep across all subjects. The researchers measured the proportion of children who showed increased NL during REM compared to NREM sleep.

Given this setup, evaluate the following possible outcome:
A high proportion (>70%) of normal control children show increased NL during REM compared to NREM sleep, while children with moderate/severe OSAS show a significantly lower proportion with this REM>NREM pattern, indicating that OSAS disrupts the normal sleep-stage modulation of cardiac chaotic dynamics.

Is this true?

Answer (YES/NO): NO